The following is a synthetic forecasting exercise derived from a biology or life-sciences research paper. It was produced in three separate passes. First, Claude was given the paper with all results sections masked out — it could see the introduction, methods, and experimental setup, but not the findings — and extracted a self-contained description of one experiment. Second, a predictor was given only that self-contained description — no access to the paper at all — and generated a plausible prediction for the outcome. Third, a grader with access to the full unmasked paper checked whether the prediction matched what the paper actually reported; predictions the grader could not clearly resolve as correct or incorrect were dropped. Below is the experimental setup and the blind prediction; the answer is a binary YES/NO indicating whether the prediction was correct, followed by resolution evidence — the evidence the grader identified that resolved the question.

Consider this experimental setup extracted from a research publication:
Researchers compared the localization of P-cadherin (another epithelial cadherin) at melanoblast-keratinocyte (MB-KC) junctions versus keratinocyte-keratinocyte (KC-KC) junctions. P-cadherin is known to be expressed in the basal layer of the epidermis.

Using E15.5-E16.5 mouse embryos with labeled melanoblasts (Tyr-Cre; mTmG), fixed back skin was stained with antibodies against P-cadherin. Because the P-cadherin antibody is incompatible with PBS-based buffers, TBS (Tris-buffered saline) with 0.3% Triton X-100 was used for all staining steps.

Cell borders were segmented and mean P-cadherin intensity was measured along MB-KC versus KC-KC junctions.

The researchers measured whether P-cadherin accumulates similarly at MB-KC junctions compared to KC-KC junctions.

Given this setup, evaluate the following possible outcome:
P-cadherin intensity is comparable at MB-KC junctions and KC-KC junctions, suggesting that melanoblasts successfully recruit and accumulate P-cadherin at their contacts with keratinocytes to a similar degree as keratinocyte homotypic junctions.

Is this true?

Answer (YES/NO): NO